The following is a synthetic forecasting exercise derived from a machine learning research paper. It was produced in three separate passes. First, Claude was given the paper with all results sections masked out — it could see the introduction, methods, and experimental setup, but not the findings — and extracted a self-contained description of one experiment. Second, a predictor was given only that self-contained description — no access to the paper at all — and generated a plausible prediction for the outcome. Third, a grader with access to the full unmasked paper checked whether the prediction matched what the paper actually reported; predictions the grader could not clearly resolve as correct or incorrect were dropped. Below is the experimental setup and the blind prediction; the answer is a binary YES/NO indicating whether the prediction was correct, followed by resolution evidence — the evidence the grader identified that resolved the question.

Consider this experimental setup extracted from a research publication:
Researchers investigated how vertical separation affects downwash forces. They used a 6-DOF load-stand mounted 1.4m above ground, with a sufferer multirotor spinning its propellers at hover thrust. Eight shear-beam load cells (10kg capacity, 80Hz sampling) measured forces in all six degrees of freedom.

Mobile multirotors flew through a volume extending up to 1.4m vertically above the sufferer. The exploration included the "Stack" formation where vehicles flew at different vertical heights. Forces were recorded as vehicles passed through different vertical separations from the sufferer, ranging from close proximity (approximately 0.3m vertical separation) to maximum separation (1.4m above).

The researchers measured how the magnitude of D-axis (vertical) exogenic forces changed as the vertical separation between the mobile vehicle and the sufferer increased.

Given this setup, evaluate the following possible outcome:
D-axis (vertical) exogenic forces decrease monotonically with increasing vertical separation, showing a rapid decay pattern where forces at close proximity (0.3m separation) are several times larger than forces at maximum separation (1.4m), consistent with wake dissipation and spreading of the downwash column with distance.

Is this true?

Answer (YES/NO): NO